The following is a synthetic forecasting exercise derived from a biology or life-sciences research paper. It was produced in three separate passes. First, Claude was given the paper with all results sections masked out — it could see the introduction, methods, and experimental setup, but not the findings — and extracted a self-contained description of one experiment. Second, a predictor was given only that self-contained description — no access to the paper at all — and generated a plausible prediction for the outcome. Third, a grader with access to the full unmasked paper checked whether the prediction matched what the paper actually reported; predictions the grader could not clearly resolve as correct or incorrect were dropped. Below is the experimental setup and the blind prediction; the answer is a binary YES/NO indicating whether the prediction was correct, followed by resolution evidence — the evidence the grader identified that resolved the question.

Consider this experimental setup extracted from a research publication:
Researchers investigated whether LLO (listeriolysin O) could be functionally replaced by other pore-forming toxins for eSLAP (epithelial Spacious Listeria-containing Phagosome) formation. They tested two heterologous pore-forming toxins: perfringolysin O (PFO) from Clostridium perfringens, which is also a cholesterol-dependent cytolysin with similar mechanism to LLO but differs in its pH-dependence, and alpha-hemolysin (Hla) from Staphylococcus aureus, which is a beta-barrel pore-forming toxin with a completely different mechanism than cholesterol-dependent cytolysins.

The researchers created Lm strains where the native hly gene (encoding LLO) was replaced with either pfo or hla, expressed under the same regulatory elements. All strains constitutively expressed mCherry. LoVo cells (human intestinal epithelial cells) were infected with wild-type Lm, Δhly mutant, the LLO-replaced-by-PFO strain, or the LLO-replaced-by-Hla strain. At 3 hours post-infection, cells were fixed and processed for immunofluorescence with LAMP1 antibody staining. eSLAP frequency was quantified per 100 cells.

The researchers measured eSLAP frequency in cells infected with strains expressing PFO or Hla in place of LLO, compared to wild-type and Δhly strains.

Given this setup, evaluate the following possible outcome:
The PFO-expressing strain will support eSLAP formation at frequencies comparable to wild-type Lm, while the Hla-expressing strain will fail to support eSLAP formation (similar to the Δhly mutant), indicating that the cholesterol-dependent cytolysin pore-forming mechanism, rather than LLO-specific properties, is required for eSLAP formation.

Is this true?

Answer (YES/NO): NO